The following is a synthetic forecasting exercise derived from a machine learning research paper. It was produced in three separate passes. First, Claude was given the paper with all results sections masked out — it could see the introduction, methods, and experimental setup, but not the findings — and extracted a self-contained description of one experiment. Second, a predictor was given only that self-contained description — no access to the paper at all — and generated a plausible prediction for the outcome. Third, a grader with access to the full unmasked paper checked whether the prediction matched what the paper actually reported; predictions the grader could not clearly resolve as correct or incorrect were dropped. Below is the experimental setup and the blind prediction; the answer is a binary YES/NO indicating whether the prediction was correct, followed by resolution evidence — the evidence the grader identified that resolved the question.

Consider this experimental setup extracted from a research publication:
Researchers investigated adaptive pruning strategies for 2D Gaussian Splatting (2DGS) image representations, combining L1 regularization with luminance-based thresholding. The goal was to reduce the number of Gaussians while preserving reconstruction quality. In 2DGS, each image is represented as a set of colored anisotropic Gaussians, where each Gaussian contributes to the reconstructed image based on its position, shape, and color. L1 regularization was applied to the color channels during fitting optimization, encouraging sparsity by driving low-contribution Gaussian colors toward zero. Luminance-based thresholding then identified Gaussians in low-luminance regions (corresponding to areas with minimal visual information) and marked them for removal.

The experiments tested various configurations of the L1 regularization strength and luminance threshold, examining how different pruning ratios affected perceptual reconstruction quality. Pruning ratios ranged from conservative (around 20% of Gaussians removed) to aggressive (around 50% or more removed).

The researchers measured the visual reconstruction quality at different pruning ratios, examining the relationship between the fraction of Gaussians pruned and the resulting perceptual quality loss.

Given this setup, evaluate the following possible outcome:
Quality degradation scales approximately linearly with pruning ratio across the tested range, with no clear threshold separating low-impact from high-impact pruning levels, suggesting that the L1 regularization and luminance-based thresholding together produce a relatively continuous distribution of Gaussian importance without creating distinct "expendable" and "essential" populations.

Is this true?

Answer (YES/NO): NO